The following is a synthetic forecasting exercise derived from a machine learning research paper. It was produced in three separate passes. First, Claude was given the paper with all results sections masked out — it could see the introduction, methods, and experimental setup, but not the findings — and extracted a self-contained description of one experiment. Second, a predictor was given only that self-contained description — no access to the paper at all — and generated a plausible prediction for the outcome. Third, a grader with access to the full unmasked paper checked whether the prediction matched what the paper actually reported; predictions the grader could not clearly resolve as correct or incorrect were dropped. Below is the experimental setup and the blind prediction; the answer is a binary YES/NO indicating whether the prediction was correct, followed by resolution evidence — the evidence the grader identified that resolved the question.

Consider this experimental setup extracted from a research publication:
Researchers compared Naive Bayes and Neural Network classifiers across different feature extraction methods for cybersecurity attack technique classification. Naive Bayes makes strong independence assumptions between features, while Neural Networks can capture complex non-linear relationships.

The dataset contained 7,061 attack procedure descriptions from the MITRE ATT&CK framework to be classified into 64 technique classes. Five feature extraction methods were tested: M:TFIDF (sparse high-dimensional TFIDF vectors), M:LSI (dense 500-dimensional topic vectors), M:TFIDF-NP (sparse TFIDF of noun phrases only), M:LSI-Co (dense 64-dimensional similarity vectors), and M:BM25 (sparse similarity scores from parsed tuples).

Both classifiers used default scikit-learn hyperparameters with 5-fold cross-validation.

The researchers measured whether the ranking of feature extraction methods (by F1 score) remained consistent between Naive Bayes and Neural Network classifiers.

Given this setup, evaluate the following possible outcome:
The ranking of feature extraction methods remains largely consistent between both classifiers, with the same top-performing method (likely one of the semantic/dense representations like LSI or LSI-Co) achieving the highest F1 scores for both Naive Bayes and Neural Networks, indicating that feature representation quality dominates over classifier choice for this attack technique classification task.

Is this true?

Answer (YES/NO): NO